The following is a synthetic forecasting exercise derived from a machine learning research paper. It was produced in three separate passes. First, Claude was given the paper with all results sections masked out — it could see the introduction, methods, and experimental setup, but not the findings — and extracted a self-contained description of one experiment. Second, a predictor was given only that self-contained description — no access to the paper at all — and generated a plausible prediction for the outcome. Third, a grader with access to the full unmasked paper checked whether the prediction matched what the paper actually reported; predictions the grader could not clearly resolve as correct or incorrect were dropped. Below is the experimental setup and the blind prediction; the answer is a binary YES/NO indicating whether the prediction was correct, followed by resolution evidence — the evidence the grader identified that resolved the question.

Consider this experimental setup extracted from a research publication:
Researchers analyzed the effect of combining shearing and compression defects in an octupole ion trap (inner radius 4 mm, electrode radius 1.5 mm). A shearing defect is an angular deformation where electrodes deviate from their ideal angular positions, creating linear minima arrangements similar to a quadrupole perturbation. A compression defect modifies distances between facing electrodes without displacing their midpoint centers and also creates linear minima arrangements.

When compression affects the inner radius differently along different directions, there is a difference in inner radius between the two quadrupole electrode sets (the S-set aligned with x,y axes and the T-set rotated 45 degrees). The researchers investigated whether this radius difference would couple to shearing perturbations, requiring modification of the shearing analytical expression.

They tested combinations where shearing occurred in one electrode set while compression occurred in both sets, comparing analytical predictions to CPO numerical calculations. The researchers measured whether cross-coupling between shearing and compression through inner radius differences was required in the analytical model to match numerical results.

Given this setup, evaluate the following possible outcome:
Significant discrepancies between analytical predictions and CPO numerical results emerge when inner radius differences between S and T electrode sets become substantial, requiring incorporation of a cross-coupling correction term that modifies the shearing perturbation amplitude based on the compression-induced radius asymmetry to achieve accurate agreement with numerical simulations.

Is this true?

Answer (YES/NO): NO